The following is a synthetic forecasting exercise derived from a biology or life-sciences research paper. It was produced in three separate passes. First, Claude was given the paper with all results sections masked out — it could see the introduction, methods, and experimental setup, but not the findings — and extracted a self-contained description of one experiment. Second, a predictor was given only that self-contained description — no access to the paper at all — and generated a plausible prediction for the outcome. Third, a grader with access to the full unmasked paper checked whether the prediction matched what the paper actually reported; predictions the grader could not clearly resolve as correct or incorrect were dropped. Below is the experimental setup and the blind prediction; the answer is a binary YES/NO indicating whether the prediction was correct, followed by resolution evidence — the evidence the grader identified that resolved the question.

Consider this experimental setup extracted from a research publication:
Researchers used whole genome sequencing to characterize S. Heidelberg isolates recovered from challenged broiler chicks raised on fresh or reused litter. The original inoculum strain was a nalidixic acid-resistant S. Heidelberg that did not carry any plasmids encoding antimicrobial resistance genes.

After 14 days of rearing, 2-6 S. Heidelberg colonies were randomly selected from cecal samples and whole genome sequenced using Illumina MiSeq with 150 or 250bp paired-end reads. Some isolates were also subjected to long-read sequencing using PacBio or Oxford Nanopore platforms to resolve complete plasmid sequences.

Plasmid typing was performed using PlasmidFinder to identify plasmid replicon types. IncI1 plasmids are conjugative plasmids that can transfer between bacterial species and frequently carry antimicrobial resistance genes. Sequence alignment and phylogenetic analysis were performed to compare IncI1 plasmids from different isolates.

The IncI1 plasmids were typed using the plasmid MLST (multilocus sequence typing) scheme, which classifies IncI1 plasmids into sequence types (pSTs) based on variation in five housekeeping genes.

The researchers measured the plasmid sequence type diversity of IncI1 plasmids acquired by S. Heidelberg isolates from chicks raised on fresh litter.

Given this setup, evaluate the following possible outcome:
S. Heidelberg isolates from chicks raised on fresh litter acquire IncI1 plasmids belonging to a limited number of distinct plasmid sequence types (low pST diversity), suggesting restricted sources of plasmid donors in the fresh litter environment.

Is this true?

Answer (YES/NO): YES